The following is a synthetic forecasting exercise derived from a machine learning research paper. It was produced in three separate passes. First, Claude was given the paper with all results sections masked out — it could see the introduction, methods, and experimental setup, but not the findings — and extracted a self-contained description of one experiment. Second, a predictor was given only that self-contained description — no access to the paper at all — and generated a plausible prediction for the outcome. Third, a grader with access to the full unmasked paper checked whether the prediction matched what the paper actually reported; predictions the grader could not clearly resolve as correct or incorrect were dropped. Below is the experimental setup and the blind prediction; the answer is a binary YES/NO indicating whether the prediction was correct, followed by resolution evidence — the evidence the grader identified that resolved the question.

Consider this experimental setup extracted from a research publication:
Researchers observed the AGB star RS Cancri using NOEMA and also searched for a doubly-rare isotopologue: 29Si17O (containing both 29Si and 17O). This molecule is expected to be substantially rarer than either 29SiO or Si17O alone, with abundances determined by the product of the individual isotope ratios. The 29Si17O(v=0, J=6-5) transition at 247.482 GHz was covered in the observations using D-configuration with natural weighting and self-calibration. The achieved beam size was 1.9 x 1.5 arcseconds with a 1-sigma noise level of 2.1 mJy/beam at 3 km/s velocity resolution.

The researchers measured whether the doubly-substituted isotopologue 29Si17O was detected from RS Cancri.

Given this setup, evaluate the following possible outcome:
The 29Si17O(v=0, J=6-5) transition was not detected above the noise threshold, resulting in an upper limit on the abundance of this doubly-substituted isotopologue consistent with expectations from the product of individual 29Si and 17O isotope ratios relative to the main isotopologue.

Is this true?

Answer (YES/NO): NO